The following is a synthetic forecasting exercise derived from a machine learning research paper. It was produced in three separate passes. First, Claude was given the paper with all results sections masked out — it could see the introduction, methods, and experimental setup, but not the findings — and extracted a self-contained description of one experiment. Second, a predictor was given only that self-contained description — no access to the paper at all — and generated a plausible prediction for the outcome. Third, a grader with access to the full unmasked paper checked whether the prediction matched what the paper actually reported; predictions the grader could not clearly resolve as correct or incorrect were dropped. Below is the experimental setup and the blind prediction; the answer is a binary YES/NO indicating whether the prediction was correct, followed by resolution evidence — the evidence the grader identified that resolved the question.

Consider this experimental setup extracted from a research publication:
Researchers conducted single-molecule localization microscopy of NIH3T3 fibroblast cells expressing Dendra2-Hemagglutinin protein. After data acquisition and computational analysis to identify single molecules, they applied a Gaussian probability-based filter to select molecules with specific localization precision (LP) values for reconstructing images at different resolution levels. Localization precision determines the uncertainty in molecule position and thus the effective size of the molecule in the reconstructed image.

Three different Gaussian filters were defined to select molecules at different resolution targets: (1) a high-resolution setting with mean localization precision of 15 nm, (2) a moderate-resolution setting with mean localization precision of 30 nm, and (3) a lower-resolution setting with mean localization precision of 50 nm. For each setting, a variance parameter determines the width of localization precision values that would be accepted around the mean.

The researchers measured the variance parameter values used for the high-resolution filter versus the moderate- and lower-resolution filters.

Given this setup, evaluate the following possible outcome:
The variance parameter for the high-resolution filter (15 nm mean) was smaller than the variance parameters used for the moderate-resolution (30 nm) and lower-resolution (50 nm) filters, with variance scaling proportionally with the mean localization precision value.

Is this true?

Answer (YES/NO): NO